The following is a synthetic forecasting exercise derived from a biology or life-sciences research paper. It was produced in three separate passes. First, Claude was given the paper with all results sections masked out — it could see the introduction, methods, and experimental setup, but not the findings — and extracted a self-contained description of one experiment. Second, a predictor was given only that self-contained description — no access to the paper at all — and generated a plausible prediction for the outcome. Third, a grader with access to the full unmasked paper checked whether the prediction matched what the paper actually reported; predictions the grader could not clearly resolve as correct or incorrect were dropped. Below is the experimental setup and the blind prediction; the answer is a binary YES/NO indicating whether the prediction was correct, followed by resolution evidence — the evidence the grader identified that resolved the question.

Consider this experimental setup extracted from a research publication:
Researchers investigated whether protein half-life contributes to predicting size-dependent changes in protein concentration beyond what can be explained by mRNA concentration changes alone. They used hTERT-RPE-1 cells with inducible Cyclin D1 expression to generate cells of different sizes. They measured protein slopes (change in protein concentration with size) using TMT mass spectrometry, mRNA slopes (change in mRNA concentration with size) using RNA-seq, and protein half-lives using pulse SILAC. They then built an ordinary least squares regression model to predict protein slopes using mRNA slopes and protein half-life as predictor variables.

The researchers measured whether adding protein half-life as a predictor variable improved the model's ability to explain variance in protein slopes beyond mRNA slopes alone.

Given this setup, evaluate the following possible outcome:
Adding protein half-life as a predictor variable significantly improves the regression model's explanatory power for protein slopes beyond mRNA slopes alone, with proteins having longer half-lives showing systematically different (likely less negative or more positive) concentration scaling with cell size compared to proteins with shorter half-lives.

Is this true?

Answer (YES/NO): NO